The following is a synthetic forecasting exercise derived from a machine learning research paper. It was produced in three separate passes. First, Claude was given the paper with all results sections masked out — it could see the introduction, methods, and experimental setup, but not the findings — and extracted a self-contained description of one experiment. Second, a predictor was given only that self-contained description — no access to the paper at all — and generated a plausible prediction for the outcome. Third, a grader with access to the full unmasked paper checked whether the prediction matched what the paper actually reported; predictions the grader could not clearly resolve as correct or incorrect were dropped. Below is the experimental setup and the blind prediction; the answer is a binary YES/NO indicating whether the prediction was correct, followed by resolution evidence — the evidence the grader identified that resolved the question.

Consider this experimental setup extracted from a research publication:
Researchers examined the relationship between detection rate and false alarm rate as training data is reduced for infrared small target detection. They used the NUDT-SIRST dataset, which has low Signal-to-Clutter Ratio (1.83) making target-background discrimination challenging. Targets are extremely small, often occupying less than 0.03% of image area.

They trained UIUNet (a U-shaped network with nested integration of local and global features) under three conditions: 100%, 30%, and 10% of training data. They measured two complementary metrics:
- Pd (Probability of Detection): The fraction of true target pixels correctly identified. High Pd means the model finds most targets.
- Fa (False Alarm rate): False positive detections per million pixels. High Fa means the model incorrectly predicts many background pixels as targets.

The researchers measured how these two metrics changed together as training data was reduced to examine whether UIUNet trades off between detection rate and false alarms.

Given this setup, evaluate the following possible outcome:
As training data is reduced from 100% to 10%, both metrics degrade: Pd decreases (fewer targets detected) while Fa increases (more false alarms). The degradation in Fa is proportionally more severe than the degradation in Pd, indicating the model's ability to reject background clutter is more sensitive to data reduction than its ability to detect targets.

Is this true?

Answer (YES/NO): YES